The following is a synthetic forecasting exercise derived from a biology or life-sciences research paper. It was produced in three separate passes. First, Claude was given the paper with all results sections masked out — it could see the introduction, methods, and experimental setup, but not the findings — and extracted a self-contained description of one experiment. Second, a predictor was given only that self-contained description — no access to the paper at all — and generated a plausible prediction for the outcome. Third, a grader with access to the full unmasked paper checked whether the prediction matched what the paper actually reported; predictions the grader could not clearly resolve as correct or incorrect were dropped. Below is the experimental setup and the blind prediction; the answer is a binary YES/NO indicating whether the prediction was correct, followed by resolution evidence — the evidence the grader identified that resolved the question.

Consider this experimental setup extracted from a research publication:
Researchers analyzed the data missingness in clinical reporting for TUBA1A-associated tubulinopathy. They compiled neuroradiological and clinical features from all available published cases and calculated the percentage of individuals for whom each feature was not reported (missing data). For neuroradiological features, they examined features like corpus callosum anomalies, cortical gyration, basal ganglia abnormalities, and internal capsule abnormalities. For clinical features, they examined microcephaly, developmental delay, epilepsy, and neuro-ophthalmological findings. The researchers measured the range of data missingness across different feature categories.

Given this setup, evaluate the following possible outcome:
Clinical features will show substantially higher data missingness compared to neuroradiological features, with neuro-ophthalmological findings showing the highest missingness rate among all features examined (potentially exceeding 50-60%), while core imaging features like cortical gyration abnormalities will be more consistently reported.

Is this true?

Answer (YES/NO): NO